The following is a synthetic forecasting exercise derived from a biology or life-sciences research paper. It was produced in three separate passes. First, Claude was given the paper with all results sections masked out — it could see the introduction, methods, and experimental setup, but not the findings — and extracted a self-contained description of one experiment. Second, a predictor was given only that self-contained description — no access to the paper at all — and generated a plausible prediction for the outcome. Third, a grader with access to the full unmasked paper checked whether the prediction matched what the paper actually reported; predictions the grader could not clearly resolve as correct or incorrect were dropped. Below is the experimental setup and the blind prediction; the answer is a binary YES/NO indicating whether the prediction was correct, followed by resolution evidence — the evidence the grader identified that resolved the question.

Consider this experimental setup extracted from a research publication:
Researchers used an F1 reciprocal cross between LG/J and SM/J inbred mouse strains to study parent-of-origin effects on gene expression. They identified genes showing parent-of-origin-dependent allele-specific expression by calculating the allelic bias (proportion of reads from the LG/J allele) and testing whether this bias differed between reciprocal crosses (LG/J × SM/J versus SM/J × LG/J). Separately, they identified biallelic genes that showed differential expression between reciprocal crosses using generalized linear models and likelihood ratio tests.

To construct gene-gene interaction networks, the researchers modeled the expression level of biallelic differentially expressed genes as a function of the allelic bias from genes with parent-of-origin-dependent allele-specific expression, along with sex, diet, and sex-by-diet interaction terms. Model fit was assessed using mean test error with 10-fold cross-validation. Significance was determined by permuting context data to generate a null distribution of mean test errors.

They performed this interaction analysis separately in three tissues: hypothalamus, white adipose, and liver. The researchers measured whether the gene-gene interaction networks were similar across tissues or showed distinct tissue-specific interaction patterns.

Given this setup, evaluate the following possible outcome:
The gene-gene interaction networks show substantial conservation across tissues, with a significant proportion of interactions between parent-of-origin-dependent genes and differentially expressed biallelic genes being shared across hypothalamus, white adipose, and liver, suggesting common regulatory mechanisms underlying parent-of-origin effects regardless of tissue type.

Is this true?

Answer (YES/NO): NO